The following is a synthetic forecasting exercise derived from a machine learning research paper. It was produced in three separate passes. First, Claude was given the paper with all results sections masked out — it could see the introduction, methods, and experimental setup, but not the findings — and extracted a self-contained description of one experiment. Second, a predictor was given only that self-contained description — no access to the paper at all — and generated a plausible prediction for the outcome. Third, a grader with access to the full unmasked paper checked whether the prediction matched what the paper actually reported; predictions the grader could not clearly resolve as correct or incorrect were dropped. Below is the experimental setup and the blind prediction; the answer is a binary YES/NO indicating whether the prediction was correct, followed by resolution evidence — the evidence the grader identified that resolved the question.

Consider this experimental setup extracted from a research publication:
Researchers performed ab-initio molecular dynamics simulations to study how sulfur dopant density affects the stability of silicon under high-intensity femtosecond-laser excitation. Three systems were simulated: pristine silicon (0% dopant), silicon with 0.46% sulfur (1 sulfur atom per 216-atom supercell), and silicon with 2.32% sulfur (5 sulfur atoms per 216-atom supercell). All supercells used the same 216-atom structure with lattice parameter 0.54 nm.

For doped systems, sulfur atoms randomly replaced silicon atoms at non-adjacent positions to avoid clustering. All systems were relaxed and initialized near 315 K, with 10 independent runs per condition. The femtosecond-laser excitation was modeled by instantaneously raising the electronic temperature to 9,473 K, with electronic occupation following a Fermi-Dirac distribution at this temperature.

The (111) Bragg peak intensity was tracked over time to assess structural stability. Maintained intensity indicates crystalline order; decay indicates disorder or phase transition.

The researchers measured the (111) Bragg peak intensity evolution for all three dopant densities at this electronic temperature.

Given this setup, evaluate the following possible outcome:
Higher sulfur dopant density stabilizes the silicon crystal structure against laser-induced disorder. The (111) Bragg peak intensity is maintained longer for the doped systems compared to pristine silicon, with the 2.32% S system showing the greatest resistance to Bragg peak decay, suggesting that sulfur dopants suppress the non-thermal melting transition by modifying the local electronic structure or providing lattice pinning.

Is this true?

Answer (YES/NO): NO